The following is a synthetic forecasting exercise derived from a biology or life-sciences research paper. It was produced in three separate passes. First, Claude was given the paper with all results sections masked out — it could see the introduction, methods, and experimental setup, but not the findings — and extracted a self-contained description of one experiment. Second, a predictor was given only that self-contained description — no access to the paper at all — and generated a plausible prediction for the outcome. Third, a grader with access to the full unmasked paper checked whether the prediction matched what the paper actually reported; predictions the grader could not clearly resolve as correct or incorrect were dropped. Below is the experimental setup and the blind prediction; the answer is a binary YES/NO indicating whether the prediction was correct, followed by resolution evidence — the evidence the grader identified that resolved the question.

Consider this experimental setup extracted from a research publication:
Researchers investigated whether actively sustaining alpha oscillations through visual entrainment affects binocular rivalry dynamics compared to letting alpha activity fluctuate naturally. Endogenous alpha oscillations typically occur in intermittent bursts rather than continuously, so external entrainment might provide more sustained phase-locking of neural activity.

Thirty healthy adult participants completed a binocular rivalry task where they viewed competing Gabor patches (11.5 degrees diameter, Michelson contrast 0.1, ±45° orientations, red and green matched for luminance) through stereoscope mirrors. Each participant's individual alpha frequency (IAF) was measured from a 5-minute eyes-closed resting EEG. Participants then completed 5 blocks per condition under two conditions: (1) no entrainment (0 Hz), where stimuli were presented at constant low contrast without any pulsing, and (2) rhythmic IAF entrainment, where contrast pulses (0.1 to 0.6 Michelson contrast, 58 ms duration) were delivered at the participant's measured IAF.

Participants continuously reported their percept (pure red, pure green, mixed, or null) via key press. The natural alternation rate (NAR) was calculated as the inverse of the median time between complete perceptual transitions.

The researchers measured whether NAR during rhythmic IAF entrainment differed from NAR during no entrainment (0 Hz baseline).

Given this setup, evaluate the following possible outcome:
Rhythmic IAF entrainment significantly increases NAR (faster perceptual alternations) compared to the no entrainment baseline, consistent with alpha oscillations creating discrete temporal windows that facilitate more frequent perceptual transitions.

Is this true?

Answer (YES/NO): YES